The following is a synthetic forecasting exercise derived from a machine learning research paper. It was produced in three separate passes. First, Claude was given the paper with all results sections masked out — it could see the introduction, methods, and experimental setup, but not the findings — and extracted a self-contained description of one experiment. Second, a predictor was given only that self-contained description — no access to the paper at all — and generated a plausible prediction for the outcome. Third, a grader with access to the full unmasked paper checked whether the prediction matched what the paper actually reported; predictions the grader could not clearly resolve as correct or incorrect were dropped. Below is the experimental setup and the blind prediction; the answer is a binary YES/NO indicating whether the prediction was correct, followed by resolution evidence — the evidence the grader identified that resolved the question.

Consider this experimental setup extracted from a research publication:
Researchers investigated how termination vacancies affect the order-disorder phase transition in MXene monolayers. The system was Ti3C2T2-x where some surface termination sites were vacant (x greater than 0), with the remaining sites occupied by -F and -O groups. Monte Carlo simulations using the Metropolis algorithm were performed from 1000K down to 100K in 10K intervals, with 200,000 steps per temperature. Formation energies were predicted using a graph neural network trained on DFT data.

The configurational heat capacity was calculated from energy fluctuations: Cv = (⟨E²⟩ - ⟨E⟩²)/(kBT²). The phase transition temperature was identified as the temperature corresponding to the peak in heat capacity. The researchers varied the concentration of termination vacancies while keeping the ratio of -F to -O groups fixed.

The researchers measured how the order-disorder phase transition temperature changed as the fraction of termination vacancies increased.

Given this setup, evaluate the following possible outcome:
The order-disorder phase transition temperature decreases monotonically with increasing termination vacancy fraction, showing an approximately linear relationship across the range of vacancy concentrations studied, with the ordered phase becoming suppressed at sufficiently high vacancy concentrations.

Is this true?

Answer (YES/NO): NO